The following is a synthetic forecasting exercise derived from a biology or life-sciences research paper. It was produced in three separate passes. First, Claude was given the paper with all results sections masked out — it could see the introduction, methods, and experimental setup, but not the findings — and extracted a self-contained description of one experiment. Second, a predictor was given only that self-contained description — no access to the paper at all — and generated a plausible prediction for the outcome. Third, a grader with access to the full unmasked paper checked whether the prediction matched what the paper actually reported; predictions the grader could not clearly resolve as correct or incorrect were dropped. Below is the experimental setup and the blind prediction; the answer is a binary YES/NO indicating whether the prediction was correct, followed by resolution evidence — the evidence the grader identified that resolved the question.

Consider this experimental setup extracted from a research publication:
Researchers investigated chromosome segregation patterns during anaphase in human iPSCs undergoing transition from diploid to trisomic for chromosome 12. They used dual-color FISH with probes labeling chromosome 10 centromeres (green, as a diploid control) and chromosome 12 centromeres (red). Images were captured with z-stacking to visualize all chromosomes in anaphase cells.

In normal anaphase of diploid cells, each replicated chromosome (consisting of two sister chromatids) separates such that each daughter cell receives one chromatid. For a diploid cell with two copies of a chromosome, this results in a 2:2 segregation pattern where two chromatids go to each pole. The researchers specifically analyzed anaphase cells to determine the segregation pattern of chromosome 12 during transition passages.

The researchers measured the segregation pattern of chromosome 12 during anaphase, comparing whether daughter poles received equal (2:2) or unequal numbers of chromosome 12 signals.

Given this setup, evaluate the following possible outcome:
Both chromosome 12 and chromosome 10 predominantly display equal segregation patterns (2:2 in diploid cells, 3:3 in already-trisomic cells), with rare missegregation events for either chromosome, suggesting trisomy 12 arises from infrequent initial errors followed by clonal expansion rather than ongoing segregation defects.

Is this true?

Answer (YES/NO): NO